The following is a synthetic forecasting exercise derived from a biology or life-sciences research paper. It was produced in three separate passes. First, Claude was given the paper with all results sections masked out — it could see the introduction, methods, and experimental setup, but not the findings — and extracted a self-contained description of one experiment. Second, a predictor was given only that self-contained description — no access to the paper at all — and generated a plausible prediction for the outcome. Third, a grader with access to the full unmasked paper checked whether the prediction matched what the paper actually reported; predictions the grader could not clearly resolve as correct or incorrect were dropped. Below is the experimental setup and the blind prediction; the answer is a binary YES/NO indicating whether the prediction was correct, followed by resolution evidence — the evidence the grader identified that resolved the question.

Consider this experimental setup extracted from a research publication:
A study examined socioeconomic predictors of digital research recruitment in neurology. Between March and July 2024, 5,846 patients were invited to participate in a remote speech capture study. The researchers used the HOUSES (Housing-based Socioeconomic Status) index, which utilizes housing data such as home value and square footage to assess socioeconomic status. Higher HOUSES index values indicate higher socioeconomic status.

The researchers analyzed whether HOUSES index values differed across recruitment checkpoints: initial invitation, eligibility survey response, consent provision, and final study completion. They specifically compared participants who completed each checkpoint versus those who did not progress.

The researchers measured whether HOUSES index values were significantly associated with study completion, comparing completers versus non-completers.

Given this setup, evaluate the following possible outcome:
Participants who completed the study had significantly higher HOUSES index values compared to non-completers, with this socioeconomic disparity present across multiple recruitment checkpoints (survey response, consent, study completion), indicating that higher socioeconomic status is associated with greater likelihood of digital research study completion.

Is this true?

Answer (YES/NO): NO